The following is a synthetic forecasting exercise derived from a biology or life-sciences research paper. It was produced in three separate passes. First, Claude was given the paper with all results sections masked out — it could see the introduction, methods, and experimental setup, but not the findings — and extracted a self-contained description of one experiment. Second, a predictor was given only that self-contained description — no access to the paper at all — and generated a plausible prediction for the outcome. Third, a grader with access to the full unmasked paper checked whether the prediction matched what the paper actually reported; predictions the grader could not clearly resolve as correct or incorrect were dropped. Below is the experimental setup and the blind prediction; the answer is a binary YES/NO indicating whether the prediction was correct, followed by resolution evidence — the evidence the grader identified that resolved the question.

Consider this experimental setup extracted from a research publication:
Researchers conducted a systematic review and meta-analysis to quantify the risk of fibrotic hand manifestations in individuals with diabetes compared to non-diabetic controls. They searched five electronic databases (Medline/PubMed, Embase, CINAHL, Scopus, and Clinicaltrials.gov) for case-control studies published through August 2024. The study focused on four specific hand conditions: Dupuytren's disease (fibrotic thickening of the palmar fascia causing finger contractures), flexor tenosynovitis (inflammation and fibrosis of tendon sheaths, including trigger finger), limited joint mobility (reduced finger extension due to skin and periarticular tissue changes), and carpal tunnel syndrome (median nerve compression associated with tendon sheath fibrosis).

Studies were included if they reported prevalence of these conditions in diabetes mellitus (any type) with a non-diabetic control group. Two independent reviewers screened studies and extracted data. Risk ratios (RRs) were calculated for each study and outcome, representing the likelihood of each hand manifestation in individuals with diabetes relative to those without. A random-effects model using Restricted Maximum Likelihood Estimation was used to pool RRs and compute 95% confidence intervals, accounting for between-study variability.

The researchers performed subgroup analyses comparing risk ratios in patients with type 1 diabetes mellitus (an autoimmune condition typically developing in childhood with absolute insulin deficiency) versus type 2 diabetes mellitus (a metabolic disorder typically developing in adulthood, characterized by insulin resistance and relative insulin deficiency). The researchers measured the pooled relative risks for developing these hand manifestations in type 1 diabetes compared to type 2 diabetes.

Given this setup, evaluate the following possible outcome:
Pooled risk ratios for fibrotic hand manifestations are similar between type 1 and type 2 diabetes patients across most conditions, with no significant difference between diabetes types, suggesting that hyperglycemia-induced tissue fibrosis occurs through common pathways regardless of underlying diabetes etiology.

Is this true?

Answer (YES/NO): NO